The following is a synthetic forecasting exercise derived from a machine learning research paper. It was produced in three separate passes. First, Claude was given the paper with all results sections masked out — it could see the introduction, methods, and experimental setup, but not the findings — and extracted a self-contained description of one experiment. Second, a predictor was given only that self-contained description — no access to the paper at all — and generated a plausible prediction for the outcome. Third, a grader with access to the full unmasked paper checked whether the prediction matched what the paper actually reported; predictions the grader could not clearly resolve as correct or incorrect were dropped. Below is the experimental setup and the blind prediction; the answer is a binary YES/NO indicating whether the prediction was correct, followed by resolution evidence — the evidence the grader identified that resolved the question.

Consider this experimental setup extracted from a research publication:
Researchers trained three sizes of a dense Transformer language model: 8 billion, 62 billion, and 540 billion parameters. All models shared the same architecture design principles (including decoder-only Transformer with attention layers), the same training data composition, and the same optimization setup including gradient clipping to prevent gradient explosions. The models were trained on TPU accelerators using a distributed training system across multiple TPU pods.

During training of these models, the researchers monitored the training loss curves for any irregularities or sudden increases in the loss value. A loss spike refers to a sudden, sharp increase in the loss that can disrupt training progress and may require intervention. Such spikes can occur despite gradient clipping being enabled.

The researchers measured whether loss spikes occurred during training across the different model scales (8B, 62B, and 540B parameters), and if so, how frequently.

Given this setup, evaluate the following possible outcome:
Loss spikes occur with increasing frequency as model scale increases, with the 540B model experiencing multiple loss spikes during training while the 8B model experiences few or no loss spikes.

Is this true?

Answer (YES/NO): NO